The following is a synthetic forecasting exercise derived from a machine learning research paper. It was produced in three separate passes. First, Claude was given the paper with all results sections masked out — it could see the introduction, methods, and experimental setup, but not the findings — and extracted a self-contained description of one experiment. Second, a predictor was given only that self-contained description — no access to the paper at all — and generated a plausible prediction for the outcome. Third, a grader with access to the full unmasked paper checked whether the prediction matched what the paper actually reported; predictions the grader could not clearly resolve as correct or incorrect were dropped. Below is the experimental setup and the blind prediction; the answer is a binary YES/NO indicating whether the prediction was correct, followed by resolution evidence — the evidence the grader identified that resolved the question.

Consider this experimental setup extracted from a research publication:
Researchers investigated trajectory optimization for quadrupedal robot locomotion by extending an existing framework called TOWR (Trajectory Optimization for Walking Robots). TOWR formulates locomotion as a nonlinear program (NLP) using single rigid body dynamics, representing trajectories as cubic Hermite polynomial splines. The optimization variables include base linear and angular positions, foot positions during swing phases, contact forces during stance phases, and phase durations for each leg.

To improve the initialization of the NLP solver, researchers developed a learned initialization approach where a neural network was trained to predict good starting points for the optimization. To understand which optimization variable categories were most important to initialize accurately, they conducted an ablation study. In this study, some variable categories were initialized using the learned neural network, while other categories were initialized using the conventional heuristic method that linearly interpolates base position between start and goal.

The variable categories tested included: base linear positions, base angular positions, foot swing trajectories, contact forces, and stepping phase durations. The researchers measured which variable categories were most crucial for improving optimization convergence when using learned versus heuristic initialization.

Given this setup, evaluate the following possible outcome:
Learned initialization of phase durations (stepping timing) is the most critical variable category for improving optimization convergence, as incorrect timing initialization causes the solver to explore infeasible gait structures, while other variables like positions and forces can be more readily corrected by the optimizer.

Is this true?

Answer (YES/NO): NO